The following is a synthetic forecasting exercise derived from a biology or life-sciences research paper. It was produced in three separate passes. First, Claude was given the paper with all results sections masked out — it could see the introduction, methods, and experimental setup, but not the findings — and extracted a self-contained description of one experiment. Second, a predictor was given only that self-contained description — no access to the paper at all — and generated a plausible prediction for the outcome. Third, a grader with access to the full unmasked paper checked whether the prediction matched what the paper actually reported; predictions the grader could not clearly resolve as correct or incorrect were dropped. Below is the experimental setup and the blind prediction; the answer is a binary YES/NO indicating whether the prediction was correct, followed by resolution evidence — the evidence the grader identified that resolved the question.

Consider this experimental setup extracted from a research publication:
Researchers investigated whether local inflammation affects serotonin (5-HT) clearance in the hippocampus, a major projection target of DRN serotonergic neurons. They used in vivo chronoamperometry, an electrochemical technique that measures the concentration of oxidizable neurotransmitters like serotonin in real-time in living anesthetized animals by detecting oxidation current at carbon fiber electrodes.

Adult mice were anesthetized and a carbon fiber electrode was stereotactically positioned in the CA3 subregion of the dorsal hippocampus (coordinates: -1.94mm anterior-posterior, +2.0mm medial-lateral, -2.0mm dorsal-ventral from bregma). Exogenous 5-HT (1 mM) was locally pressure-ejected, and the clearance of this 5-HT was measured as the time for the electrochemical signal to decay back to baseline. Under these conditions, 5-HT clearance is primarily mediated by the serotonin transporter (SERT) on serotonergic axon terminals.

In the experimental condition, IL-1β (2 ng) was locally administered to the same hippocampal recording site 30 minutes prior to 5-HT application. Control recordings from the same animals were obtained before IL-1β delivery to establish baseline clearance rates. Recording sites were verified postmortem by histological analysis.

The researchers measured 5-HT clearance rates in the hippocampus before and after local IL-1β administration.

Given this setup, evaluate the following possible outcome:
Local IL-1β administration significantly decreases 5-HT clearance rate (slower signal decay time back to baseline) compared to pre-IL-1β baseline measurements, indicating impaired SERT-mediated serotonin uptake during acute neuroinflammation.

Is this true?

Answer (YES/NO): NO